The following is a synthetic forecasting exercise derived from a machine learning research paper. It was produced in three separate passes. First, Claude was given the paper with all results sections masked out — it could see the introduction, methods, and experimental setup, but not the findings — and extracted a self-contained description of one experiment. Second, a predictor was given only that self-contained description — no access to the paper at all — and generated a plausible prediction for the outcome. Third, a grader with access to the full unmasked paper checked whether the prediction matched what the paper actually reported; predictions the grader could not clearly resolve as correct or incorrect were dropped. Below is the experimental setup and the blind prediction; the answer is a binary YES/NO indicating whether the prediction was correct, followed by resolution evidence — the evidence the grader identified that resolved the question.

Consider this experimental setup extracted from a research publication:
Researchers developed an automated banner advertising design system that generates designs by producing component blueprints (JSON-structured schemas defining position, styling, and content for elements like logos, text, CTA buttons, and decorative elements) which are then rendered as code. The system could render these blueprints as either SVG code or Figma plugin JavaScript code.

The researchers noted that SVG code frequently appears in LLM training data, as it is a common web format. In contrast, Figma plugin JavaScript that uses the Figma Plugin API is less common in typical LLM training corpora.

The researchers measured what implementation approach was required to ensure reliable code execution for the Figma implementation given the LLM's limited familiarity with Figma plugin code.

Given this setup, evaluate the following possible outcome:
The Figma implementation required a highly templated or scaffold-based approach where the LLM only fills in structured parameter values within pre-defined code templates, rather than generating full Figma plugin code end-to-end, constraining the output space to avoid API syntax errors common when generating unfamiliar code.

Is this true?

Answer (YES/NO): YES